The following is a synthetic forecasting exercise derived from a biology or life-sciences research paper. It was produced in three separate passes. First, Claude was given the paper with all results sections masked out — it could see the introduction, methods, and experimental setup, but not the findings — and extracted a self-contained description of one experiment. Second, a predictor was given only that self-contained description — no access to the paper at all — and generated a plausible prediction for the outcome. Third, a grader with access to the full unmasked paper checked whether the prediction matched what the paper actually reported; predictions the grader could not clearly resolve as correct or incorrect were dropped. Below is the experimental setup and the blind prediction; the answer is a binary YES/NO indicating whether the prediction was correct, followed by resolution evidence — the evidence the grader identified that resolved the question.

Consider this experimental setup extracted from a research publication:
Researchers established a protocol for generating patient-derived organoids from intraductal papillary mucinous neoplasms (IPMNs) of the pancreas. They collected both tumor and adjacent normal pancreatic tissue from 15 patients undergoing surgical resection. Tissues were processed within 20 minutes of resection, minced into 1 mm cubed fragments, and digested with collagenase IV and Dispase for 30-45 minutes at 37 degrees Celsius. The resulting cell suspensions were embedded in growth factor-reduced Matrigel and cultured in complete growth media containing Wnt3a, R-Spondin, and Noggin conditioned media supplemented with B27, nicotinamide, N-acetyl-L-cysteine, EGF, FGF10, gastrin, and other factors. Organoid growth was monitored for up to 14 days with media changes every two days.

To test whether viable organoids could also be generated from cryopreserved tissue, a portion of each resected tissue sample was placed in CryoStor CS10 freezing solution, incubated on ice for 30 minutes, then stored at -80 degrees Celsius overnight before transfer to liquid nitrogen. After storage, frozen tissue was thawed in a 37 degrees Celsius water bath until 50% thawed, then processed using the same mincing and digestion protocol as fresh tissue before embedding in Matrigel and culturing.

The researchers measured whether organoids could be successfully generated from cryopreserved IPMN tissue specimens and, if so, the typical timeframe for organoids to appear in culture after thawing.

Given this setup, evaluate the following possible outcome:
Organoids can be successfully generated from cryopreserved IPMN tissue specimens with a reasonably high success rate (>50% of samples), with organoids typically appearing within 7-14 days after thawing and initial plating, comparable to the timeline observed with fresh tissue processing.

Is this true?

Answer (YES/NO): NO